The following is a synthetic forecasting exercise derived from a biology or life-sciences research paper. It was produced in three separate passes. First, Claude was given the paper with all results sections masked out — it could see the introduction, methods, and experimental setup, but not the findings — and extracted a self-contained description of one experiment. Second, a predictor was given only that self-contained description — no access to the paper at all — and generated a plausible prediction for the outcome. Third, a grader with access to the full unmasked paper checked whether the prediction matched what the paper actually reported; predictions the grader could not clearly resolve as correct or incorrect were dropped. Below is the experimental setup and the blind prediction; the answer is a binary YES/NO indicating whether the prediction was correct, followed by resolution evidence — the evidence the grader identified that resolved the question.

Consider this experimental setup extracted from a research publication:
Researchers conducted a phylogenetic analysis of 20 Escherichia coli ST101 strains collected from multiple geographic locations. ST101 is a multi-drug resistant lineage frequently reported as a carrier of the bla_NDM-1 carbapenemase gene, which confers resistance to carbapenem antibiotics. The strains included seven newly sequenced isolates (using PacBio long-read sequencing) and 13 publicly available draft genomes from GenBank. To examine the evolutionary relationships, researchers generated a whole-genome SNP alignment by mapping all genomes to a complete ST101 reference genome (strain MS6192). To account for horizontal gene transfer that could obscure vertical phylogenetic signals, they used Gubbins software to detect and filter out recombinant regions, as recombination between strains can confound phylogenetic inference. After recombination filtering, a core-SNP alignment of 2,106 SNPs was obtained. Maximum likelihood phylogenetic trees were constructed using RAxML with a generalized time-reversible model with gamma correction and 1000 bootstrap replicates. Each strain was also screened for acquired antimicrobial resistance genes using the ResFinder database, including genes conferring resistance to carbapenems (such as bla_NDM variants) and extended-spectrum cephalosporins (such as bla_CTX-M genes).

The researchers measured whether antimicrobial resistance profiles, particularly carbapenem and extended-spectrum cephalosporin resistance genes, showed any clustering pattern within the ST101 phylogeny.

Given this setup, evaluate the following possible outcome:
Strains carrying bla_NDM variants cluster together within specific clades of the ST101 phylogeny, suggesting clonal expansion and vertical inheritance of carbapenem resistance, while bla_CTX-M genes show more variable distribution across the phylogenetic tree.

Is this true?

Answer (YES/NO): NO